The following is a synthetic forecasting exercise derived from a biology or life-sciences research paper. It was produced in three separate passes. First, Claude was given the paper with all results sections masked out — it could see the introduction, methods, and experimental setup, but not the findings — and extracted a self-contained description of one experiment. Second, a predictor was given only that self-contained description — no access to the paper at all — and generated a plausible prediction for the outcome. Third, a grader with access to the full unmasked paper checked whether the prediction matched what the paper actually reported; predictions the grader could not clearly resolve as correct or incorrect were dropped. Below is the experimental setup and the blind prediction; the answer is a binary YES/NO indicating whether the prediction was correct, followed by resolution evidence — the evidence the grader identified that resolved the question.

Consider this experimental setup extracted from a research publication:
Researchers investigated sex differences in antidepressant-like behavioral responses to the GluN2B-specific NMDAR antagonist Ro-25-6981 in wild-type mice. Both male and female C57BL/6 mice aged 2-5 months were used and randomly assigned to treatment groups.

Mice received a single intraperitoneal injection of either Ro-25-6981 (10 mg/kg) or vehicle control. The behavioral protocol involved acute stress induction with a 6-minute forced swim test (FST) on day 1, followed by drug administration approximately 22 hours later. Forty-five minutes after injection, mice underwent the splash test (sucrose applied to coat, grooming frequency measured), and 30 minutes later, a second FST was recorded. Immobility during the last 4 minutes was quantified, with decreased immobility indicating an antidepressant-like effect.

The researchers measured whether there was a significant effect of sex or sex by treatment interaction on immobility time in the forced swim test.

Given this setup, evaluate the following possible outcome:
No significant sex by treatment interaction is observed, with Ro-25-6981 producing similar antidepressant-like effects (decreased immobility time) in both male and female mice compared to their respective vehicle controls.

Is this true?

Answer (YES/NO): YES